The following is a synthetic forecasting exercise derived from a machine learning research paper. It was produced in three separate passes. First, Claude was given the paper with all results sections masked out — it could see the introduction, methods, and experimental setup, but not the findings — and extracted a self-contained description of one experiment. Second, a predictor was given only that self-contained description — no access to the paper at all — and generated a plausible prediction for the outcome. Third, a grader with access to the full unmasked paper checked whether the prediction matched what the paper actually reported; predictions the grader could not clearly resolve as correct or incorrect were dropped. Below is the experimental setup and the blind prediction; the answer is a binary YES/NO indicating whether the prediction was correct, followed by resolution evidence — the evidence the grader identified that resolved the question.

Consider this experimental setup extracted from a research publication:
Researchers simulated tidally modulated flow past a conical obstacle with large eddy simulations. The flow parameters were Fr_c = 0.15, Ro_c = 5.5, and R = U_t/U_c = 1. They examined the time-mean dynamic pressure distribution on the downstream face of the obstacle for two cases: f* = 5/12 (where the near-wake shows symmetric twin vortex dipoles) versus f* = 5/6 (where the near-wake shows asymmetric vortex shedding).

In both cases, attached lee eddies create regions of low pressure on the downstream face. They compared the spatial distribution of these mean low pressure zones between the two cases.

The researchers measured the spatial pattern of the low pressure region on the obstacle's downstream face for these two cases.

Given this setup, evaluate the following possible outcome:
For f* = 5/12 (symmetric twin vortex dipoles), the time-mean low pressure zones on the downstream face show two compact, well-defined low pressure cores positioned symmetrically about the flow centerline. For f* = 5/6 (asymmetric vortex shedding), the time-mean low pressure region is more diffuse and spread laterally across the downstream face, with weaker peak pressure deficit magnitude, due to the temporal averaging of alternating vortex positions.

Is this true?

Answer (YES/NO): NO